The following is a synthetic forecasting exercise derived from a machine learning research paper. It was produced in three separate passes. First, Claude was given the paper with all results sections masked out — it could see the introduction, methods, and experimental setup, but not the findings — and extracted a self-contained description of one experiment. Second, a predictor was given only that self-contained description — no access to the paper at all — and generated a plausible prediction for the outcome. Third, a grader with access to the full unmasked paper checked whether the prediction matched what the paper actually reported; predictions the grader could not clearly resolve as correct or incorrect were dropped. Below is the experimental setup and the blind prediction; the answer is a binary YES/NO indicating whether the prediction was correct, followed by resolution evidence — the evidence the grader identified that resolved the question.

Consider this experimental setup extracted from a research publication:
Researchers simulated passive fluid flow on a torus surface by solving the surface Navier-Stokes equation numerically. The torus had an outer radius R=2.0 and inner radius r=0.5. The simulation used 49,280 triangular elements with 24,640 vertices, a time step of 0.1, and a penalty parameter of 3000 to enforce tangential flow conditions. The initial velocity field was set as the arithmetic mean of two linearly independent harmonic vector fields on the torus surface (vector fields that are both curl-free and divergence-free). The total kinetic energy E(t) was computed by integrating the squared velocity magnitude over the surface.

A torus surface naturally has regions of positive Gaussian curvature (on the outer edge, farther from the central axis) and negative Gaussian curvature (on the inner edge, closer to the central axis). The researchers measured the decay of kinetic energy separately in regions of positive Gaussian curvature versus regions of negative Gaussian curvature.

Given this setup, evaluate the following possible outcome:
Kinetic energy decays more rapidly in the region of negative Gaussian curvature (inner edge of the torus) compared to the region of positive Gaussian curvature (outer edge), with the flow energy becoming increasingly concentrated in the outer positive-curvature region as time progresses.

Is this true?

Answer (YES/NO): YES